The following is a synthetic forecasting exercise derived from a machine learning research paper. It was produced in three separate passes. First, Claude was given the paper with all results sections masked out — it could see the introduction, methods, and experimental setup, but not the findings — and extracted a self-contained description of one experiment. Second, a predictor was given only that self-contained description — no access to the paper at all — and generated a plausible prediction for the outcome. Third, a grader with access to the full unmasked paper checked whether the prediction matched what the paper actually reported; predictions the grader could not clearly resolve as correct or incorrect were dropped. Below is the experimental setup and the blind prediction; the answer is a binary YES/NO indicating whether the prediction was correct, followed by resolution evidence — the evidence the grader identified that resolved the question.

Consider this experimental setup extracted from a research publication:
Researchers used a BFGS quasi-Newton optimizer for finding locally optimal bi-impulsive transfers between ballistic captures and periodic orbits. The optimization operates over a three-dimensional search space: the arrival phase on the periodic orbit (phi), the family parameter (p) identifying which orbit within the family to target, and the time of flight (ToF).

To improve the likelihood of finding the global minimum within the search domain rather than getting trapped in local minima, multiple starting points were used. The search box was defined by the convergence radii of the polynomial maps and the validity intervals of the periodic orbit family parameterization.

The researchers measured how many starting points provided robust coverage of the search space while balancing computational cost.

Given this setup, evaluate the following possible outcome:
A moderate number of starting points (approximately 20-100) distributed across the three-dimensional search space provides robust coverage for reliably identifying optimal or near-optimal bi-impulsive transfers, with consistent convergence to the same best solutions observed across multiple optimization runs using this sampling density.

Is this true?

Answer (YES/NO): NO